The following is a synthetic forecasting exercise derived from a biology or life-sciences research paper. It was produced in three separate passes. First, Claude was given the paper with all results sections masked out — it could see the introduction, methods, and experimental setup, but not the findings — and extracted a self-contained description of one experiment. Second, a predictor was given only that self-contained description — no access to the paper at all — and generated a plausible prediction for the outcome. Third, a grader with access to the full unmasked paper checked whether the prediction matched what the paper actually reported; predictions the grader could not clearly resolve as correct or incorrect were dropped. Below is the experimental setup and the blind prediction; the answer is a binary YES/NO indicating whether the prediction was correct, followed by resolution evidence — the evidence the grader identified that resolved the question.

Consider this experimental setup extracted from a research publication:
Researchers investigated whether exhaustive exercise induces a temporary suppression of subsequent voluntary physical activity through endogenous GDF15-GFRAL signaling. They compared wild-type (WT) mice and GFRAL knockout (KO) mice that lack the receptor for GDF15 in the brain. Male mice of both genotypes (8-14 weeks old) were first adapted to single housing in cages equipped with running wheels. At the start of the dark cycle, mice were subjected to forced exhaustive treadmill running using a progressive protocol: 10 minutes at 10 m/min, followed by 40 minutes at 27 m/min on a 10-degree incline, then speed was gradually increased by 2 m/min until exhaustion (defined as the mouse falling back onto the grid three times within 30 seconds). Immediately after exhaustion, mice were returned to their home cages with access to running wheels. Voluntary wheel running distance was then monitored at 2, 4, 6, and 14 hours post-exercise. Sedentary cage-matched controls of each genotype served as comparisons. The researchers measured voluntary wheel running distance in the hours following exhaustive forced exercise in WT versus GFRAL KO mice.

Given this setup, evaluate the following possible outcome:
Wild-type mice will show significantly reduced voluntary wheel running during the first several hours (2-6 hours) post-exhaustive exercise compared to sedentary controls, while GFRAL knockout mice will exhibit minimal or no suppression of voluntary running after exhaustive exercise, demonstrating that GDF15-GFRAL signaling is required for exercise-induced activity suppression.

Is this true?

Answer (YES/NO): NO